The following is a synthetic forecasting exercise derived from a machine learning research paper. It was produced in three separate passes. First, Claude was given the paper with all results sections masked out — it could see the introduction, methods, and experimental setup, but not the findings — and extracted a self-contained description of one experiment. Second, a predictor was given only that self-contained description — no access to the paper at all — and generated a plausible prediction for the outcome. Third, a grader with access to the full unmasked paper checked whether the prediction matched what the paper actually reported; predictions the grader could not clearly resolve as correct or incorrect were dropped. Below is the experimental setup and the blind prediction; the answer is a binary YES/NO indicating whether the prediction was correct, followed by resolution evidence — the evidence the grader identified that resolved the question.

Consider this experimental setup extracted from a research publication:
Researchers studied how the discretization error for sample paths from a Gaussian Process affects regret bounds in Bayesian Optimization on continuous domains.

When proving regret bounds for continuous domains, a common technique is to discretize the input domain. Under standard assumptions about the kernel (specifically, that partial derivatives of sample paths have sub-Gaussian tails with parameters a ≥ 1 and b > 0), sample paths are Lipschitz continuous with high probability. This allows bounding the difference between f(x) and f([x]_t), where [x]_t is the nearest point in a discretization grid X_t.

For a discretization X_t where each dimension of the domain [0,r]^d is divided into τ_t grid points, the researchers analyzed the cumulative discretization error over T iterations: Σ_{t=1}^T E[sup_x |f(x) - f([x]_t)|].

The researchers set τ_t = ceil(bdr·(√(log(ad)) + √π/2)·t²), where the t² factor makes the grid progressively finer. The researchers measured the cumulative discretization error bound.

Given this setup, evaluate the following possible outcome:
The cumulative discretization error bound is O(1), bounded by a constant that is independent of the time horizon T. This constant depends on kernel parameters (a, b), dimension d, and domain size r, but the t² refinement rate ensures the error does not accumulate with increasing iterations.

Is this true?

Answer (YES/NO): YES